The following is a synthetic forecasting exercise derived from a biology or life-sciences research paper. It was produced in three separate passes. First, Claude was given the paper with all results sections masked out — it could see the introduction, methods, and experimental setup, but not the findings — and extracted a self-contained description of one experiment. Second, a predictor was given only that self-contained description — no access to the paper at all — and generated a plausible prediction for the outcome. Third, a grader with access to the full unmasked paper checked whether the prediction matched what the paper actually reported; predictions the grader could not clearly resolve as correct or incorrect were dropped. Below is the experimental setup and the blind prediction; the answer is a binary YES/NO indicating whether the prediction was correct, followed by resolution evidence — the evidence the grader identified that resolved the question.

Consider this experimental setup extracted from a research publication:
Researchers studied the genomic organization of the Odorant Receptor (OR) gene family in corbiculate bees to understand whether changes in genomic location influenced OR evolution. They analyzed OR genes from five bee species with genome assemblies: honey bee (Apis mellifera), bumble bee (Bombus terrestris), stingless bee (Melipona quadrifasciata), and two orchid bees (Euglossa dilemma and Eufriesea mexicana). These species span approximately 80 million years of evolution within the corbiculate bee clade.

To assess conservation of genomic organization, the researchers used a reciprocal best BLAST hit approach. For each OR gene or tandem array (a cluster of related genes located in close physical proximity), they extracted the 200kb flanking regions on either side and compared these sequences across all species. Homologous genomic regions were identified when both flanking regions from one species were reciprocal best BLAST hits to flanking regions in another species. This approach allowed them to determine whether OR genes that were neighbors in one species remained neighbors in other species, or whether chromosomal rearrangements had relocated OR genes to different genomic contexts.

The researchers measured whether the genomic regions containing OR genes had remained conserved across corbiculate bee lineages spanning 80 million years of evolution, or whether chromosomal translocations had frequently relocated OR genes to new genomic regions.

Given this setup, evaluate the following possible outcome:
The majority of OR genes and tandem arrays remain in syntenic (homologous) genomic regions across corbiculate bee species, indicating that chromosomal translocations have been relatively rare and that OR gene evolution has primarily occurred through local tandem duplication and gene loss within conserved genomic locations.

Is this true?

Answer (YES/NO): YES